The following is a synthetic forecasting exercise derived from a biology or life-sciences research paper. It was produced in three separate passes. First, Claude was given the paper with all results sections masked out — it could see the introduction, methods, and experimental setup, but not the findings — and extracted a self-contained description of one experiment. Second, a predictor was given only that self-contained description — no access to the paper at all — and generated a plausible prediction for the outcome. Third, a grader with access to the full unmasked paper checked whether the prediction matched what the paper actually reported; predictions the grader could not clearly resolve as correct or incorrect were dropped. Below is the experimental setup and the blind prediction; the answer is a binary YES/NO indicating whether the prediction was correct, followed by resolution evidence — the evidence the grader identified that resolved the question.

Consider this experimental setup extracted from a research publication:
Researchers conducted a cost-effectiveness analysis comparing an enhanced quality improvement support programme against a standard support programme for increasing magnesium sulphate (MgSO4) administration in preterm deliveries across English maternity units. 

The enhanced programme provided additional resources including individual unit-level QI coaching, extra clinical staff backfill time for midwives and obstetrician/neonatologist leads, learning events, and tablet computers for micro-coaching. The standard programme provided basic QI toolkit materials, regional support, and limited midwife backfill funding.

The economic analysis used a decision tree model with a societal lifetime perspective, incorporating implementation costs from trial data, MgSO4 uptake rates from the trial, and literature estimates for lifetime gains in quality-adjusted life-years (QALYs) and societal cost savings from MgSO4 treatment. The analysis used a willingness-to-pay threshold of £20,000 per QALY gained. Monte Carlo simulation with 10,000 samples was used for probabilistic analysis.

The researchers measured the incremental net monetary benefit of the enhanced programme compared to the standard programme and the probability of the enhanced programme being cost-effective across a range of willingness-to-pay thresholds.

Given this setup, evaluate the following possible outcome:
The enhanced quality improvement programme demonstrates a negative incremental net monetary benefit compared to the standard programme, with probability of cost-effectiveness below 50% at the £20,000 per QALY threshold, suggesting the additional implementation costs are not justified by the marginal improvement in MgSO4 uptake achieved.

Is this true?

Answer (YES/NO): YES